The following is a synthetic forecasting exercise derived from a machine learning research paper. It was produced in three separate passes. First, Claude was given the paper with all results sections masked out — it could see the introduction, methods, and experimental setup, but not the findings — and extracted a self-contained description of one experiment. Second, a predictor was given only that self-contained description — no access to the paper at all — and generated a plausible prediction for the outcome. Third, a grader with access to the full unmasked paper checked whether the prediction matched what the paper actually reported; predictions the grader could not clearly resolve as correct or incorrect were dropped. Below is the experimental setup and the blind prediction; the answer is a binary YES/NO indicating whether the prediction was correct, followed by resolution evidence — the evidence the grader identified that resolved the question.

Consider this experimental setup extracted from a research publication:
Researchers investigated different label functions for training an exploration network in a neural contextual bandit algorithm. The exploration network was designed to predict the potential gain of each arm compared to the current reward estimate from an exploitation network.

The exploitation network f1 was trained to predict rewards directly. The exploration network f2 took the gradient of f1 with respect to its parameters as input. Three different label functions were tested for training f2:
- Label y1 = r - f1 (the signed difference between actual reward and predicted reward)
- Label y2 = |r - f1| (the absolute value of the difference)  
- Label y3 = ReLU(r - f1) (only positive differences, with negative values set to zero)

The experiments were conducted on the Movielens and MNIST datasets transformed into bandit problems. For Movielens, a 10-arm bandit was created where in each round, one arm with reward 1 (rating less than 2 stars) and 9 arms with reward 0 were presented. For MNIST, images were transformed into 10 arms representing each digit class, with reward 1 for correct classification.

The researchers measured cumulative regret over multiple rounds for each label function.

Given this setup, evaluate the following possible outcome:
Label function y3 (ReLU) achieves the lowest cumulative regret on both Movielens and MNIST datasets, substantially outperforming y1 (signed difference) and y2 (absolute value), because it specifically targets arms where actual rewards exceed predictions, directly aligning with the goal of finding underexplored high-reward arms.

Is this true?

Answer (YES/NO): NO